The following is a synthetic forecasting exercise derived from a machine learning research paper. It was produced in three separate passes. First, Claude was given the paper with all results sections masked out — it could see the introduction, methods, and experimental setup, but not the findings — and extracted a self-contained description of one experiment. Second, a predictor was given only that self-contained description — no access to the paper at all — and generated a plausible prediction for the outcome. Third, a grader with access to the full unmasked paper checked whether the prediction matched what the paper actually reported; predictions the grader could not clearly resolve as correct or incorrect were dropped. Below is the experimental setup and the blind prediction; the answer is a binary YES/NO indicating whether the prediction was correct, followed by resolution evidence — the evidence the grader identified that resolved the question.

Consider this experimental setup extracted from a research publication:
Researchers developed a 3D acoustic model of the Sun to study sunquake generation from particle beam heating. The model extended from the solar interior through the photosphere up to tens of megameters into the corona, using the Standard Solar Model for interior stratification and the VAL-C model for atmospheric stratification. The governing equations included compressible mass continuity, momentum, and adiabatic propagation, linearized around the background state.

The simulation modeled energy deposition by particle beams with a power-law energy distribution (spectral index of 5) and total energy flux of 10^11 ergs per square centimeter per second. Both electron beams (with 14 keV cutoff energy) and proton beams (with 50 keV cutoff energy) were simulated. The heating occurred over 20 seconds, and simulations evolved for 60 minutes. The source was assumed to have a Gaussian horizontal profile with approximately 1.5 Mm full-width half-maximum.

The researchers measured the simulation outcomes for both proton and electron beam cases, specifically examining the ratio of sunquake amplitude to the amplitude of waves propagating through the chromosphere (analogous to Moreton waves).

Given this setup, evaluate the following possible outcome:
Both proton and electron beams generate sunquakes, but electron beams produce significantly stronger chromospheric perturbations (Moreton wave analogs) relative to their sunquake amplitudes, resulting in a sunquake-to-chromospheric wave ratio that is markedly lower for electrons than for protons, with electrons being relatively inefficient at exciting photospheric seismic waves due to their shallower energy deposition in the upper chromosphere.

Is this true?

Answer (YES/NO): YES